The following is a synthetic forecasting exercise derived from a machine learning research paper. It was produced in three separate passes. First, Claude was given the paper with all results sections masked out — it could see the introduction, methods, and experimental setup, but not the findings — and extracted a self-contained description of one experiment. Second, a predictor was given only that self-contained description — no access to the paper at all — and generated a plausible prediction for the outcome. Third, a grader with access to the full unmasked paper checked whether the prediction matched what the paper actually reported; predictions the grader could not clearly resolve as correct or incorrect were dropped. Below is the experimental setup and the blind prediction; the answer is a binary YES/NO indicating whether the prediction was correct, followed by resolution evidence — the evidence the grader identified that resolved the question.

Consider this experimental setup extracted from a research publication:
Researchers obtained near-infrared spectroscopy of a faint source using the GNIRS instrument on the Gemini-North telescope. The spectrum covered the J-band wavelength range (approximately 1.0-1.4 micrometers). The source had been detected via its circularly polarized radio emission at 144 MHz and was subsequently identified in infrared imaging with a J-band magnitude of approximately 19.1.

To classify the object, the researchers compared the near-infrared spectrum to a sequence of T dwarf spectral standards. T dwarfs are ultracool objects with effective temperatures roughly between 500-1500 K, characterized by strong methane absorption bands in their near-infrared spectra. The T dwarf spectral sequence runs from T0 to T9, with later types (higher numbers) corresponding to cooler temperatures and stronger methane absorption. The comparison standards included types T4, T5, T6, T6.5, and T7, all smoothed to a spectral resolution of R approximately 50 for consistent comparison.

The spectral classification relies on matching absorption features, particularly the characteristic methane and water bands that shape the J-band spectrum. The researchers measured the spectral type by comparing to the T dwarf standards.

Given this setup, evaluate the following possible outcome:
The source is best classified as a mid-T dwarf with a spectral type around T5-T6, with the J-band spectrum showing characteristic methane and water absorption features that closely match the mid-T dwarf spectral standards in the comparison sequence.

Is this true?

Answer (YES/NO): NO